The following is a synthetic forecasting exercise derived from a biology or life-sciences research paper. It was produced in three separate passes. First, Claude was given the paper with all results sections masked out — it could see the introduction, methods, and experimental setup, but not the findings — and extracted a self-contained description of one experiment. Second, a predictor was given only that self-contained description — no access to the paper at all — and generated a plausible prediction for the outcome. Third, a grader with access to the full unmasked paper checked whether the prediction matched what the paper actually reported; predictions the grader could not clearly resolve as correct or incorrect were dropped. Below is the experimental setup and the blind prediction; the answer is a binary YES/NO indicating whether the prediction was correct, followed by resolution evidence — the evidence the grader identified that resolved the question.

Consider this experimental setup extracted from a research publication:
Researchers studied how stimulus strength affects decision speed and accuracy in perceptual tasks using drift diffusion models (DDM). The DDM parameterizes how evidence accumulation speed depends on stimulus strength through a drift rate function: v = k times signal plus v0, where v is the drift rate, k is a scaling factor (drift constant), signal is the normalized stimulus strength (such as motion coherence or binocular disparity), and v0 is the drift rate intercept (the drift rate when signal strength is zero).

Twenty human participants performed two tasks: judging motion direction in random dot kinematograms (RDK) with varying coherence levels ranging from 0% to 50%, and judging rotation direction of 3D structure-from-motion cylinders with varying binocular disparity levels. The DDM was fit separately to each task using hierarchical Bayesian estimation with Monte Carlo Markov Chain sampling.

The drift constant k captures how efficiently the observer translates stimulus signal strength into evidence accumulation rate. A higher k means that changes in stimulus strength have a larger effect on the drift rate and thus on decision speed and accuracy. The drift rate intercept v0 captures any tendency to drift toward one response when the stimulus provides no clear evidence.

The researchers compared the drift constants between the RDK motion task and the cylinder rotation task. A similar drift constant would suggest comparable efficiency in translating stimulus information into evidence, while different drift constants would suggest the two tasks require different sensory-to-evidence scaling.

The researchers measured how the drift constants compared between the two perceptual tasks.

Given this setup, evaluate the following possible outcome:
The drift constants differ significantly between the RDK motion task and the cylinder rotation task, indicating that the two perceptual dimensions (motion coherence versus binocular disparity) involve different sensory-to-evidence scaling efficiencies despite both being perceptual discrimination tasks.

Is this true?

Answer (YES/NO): YES